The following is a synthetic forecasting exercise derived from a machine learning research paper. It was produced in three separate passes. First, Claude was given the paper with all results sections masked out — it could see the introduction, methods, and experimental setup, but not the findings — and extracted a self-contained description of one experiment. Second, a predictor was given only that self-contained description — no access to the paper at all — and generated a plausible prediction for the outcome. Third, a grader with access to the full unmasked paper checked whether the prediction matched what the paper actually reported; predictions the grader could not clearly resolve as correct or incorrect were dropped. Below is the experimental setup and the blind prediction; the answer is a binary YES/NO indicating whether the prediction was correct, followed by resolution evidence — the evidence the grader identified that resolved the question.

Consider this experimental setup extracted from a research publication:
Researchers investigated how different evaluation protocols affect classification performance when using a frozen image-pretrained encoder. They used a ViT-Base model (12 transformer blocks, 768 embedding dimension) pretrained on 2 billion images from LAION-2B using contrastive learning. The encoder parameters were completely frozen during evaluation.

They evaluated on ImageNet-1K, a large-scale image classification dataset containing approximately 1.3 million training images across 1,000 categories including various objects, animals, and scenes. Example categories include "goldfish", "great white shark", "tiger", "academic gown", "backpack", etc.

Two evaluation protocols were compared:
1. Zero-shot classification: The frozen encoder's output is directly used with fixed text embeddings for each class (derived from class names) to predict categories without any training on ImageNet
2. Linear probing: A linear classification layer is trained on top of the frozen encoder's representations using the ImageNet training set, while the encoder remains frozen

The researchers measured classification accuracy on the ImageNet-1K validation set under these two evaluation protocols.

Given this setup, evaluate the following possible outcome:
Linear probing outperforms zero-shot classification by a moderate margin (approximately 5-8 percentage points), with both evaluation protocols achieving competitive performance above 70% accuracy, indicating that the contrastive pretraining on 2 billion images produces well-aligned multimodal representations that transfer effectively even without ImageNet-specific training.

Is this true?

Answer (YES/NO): NO